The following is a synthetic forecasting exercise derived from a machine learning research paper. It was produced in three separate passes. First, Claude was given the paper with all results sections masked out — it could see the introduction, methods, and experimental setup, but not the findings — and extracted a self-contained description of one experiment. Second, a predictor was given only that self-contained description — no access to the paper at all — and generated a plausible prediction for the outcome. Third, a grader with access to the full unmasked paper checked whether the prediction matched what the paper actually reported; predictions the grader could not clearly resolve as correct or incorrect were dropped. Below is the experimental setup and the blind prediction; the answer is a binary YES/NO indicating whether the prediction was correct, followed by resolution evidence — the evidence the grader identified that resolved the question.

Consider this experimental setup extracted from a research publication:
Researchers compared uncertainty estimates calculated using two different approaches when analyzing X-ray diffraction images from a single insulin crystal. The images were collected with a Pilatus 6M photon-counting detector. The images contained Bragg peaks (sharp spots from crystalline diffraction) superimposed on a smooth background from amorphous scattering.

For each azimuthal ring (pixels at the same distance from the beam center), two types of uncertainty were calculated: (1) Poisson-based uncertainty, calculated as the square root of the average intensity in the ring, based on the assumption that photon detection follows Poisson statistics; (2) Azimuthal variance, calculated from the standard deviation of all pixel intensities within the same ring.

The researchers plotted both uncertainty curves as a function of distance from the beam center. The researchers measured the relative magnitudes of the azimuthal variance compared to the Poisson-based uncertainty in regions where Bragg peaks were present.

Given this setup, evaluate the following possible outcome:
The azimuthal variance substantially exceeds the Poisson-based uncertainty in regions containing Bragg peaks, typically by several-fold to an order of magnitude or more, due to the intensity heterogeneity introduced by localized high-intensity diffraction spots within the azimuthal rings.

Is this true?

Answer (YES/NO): YES